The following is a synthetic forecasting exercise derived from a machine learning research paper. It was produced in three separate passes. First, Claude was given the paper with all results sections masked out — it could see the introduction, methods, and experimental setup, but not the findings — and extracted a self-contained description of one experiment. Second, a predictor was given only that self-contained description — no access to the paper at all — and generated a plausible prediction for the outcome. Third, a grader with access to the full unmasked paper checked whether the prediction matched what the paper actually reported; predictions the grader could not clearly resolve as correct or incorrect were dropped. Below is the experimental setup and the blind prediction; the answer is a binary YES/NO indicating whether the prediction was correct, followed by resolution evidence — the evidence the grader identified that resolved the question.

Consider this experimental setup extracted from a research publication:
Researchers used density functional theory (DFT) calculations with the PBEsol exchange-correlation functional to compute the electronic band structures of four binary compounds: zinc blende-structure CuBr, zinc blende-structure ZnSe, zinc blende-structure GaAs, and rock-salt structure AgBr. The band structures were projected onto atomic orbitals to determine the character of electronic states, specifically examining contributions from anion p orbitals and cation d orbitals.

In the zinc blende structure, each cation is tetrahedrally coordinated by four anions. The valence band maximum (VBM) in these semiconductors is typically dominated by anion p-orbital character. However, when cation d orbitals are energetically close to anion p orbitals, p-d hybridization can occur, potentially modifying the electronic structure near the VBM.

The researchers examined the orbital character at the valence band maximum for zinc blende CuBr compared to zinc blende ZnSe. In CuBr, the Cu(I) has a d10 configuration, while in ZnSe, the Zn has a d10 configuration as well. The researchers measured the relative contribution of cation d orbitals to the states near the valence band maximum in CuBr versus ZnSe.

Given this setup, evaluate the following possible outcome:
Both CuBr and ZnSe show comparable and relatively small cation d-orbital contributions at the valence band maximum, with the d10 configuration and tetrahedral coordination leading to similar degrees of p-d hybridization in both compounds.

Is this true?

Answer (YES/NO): NO